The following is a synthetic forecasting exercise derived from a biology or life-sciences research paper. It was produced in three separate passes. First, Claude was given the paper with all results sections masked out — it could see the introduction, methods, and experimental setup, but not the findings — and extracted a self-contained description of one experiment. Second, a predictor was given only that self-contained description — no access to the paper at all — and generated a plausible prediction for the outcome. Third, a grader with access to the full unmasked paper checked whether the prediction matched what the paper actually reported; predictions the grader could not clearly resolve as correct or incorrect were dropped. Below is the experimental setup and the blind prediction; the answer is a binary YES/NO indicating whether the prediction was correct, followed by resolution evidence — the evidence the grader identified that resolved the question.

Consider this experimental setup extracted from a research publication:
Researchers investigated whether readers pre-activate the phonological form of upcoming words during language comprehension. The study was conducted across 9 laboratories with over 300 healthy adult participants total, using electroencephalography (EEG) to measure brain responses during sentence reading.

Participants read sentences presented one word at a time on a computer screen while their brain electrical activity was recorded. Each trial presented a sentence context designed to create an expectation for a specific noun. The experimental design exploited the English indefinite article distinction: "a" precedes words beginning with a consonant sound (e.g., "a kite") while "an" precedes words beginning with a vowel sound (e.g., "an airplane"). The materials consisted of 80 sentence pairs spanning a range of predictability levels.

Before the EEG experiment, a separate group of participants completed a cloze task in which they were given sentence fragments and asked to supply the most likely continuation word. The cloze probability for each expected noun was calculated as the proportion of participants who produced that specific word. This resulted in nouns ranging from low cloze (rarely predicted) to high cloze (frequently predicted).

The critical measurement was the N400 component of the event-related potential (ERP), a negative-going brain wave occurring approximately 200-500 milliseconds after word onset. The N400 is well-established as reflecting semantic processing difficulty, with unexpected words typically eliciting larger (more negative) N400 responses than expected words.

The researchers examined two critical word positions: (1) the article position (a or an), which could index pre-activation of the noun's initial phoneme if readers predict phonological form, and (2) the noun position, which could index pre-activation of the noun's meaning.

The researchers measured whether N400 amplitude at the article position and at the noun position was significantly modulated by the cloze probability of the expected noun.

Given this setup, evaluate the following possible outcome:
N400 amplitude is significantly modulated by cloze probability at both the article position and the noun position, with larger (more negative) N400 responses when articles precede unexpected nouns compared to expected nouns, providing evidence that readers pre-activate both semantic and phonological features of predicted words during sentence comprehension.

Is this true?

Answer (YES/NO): NO